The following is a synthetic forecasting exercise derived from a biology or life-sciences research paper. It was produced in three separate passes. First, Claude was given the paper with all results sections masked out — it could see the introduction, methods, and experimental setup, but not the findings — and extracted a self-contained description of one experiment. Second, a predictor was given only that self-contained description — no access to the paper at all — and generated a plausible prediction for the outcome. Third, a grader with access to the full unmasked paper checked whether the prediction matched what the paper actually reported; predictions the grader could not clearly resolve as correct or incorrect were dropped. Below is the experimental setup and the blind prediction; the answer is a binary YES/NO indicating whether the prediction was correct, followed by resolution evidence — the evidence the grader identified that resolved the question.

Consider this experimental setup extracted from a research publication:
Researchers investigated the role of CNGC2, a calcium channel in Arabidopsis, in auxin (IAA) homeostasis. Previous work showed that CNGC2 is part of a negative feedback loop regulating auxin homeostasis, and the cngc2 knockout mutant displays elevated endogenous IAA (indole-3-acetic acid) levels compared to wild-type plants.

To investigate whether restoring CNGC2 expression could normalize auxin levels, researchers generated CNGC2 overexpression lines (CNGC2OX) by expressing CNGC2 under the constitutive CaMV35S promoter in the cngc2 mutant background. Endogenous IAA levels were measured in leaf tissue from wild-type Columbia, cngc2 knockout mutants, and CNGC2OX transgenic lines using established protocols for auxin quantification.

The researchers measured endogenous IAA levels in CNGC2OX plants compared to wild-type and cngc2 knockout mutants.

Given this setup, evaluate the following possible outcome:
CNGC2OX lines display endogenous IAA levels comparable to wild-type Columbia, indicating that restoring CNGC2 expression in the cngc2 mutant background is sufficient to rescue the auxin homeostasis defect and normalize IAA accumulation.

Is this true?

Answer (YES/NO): NO